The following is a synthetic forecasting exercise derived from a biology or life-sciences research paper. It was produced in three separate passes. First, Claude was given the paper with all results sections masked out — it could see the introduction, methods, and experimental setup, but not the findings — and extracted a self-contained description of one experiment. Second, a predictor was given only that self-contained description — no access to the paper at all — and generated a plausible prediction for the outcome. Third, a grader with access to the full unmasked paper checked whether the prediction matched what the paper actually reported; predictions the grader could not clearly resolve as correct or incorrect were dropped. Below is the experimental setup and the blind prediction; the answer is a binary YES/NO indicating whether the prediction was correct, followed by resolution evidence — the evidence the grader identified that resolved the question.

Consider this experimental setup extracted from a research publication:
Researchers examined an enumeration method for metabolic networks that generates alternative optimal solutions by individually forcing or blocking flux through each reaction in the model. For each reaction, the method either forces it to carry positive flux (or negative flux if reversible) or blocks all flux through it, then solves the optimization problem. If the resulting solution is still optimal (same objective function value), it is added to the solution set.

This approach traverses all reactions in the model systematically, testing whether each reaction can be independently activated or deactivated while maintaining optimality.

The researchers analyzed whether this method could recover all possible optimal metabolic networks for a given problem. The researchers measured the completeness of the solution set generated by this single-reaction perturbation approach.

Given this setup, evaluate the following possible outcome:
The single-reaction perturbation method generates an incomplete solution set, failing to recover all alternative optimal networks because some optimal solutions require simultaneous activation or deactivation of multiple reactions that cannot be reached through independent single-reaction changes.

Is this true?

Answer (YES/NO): YES